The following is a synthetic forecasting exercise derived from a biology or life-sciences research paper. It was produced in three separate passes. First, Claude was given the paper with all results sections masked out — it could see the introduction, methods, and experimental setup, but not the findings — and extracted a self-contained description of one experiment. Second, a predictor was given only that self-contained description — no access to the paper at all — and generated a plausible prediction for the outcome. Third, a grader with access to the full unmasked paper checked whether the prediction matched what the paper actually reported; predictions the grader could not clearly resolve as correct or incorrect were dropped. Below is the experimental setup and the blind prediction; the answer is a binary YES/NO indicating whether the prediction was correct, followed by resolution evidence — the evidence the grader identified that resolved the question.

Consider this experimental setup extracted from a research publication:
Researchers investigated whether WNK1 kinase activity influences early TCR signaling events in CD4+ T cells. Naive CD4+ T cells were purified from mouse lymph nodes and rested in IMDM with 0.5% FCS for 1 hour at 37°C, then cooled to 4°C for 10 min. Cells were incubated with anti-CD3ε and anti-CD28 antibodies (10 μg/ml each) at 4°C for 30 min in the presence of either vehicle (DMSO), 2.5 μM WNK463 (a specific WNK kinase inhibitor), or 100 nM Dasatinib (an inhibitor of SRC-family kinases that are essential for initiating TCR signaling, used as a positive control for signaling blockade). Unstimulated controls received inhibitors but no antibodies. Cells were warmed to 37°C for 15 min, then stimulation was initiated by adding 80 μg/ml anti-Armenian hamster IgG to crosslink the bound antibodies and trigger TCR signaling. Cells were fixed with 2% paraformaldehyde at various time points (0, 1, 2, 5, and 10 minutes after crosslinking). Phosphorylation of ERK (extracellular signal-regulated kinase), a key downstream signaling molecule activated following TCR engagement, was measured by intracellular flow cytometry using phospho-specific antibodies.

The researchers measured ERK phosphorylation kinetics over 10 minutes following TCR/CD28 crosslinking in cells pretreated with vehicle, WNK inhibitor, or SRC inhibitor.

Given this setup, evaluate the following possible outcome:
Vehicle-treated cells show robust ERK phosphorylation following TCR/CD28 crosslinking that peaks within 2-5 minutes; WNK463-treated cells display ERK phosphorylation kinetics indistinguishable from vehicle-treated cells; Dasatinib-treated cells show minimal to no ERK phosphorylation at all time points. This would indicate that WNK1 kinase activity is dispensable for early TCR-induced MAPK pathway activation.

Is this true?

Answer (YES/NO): NO